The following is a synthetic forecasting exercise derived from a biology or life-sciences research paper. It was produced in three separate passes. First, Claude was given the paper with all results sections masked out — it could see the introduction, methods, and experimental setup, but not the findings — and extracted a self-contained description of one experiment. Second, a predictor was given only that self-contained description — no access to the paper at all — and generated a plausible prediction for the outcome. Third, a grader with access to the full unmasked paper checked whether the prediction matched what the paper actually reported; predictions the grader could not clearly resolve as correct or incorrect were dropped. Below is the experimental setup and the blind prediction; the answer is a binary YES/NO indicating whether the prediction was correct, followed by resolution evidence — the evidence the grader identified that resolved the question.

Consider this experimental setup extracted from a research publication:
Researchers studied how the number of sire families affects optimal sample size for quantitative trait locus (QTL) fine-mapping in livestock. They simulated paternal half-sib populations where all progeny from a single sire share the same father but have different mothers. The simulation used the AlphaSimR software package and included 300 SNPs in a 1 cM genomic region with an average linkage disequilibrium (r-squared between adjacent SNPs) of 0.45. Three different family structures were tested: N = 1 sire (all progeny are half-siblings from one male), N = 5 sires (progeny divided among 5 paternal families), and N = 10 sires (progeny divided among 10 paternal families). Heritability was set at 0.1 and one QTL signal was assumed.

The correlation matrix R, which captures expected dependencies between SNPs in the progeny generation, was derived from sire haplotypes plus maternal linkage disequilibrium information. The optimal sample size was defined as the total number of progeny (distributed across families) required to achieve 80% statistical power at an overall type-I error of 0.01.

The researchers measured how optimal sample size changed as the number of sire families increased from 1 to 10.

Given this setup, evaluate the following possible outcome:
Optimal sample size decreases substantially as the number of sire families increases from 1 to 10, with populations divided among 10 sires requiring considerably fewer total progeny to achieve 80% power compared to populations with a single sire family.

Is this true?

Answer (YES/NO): NO